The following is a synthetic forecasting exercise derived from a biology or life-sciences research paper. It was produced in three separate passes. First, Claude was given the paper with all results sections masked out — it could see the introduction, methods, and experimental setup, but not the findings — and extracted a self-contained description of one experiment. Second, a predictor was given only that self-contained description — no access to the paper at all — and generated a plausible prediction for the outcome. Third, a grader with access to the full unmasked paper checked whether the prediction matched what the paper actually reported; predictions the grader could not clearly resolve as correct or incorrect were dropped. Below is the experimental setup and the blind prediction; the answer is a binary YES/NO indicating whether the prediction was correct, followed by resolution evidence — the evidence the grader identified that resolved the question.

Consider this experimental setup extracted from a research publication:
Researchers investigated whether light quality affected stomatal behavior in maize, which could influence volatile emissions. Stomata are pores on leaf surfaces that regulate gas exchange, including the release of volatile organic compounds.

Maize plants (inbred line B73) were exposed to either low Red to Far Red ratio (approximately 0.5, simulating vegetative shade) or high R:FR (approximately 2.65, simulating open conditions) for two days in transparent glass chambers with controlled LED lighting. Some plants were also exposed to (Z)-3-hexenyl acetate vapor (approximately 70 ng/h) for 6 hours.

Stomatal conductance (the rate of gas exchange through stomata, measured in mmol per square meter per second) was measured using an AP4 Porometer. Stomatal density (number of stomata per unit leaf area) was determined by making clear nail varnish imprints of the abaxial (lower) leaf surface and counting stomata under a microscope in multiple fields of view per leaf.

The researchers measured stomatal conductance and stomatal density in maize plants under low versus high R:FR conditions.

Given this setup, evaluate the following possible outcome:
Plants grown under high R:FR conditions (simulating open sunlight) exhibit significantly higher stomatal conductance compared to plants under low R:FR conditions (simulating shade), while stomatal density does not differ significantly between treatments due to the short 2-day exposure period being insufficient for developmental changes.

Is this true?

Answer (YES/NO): NO